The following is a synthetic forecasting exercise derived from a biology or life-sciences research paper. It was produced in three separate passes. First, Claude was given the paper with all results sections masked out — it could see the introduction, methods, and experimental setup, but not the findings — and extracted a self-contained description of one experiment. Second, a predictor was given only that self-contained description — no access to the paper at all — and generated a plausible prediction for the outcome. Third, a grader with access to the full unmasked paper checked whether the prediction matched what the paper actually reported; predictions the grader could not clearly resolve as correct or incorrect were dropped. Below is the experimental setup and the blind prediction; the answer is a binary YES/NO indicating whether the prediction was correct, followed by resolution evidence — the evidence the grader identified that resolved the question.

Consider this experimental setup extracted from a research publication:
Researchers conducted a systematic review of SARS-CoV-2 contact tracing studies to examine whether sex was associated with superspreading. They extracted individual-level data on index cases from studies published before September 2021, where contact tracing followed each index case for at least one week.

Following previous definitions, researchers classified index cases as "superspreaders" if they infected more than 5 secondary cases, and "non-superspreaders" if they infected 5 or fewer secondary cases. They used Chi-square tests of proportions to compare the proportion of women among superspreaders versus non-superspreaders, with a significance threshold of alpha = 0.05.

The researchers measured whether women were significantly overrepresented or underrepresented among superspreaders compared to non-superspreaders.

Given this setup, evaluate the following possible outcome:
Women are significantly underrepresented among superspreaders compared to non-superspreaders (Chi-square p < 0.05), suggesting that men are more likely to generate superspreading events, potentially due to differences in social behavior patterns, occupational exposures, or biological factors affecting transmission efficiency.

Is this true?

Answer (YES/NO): NO